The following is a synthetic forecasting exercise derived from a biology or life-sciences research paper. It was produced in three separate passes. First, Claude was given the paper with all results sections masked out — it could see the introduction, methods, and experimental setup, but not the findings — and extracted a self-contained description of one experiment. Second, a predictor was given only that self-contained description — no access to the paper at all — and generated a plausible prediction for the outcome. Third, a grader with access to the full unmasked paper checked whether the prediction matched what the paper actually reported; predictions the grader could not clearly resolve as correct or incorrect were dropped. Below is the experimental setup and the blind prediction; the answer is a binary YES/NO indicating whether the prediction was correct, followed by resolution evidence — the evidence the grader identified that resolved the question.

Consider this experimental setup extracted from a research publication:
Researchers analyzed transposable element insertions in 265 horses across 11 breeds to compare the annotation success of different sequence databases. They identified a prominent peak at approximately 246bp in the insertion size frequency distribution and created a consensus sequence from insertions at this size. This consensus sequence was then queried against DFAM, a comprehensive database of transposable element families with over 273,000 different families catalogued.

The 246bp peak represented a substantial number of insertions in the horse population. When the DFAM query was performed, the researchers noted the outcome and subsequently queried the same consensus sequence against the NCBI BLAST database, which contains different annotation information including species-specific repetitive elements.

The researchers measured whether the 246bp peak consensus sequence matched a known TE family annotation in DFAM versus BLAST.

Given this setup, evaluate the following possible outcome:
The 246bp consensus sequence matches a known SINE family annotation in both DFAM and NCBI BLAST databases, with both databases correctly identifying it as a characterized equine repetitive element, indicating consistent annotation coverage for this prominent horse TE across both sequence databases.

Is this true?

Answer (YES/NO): NO